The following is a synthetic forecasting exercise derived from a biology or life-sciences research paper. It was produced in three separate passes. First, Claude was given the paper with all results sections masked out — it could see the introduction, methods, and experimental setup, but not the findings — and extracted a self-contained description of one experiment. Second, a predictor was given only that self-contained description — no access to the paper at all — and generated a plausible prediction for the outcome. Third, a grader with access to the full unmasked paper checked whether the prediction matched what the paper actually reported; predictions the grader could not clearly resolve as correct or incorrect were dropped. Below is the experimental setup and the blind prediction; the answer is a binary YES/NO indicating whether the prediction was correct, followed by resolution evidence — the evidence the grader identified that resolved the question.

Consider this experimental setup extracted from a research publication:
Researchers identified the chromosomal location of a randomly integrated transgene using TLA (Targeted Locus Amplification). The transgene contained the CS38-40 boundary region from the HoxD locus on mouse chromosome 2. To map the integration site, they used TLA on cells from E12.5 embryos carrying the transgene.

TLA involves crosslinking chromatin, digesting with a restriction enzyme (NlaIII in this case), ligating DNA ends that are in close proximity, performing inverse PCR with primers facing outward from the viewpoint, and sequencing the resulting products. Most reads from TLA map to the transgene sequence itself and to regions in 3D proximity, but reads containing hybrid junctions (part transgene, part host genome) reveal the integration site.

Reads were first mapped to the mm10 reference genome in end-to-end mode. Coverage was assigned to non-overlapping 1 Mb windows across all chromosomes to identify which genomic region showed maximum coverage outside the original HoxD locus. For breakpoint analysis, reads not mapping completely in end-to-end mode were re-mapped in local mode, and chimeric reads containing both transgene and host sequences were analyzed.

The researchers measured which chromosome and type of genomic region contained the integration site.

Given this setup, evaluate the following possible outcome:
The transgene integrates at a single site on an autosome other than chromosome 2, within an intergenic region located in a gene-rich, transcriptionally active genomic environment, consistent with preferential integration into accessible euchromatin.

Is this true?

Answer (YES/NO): NO